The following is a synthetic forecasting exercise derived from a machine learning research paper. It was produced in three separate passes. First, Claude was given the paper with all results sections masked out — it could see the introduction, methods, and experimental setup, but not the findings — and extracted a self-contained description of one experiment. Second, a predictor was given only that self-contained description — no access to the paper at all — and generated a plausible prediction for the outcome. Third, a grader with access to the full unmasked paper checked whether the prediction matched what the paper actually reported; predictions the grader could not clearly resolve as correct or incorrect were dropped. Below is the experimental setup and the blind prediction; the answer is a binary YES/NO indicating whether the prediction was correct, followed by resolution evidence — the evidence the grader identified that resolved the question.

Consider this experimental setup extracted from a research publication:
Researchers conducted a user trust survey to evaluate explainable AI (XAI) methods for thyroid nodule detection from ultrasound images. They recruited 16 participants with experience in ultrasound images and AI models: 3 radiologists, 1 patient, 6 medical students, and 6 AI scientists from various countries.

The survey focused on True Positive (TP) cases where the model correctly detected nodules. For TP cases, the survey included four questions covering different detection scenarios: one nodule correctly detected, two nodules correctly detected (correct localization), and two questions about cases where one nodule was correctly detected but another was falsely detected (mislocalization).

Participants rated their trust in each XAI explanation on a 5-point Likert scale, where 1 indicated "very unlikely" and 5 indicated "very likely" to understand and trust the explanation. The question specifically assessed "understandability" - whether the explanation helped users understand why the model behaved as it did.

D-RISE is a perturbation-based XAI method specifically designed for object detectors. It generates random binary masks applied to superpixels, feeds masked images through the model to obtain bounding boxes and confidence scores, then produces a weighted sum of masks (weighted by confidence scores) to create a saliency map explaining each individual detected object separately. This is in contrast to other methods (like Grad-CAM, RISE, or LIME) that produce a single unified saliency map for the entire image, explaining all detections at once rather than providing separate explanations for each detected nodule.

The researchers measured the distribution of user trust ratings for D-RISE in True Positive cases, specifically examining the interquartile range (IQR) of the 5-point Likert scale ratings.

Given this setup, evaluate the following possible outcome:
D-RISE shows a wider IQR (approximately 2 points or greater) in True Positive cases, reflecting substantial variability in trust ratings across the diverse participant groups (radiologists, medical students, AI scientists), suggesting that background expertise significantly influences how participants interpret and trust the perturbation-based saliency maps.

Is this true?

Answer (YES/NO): NO